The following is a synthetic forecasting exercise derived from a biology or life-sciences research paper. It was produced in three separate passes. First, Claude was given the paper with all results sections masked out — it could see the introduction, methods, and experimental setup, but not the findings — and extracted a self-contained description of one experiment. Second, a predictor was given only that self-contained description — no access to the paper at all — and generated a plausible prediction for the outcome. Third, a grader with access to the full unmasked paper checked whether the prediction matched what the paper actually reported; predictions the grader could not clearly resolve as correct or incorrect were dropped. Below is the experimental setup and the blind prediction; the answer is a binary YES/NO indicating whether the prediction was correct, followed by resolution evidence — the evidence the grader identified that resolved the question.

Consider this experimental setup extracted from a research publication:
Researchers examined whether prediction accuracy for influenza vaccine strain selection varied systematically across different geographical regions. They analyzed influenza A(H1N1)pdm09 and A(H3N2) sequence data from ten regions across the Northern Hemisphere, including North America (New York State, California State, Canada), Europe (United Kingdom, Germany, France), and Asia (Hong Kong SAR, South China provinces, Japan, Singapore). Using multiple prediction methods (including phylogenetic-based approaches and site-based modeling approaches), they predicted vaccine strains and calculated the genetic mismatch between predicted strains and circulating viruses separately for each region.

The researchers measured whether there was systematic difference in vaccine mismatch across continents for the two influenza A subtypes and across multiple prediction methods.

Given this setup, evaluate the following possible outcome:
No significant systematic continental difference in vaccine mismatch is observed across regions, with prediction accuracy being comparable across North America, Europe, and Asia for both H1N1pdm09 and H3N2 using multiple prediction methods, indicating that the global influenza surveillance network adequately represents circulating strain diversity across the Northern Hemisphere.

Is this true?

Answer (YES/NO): YES